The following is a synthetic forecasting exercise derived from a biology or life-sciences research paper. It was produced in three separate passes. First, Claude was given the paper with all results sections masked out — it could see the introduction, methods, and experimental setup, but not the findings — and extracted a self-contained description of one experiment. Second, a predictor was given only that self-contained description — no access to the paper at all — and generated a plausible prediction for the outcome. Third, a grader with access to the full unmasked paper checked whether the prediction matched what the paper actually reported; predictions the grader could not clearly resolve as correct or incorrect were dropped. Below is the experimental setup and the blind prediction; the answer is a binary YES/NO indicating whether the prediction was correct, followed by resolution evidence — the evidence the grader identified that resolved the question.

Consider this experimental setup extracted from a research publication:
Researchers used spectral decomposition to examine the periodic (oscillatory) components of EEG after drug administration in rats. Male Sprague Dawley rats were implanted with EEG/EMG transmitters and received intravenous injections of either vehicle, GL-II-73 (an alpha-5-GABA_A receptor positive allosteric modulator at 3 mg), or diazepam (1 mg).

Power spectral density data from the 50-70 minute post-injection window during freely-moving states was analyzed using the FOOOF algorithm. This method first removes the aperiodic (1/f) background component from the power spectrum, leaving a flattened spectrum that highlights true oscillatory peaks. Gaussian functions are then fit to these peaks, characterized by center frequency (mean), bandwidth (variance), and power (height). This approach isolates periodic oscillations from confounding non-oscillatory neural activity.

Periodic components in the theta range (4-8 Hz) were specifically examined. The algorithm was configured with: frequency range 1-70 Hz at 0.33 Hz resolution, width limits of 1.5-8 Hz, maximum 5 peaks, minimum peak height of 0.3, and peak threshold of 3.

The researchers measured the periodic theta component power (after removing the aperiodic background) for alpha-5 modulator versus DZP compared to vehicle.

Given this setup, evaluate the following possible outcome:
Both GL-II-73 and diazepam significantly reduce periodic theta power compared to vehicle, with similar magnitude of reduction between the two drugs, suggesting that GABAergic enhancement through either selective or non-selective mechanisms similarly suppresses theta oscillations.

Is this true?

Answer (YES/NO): NO